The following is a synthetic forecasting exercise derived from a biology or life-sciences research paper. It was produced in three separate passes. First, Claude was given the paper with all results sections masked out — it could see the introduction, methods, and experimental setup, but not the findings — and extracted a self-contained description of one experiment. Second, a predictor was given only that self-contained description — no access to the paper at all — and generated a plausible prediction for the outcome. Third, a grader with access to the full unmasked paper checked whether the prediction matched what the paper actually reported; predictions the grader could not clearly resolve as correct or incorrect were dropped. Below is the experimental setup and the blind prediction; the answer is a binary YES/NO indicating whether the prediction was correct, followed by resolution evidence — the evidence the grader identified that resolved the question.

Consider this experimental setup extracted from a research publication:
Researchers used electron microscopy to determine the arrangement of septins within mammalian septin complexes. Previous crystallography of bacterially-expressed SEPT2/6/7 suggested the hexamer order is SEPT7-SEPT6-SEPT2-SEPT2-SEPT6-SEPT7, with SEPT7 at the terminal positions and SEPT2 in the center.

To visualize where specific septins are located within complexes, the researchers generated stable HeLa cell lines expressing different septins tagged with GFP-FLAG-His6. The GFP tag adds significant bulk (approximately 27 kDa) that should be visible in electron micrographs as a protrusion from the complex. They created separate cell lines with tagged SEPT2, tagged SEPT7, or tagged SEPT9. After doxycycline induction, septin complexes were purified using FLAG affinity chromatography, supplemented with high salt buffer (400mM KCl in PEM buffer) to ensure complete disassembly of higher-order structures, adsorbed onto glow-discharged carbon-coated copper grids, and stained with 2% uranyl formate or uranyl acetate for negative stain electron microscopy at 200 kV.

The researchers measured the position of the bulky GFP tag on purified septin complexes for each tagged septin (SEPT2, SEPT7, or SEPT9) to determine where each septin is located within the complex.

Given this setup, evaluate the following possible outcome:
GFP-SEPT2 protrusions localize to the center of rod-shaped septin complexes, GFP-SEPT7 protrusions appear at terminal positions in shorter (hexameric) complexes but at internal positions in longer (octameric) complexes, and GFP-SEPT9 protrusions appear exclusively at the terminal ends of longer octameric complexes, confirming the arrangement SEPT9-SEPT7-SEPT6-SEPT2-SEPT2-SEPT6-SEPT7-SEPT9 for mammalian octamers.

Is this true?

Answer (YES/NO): NO